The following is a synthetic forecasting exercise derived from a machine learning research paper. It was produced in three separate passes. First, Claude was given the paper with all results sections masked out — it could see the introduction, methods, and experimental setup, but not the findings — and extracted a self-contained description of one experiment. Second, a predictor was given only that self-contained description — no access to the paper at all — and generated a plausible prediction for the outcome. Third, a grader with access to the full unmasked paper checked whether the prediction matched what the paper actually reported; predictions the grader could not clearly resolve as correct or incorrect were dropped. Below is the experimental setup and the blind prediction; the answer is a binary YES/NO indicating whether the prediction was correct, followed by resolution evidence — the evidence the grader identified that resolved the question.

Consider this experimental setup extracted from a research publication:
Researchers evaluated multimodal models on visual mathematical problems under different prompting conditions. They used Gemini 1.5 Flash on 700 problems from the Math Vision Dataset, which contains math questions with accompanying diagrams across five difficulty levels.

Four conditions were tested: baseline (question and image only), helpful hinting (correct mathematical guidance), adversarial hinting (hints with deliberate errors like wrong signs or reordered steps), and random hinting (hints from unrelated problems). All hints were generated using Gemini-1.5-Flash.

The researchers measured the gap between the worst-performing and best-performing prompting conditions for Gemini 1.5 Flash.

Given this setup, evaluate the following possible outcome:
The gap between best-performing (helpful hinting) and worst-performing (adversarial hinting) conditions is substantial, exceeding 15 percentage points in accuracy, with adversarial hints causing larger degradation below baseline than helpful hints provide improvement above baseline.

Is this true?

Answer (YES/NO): NO